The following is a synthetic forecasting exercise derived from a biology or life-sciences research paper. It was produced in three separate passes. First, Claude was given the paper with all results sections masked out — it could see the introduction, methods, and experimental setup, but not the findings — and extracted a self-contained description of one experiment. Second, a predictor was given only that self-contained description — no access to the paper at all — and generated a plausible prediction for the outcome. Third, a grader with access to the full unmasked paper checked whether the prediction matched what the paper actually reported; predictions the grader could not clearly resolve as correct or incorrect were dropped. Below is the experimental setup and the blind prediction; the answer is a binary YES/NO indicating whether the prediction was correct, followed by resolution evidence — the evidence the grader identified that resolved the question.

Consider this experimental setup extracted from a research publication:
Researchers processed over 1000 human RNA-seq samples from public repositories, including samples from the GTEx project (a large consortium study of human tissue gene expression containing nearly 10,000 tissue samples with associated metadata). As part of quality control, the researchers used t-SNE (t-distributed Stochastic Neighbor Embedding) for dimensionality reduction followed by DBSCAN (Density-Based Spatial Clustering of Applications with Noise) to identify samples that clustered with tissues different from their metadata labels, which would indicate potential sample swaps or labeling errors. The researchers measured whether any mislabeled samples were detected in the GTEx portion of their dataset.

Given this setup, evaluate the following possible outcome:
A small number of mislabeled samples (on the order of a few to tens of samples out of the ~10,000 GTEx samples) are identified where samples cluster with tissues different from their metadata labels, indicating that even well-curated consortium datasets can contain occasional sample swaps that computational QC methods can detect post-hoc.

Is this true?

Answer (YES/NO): YES